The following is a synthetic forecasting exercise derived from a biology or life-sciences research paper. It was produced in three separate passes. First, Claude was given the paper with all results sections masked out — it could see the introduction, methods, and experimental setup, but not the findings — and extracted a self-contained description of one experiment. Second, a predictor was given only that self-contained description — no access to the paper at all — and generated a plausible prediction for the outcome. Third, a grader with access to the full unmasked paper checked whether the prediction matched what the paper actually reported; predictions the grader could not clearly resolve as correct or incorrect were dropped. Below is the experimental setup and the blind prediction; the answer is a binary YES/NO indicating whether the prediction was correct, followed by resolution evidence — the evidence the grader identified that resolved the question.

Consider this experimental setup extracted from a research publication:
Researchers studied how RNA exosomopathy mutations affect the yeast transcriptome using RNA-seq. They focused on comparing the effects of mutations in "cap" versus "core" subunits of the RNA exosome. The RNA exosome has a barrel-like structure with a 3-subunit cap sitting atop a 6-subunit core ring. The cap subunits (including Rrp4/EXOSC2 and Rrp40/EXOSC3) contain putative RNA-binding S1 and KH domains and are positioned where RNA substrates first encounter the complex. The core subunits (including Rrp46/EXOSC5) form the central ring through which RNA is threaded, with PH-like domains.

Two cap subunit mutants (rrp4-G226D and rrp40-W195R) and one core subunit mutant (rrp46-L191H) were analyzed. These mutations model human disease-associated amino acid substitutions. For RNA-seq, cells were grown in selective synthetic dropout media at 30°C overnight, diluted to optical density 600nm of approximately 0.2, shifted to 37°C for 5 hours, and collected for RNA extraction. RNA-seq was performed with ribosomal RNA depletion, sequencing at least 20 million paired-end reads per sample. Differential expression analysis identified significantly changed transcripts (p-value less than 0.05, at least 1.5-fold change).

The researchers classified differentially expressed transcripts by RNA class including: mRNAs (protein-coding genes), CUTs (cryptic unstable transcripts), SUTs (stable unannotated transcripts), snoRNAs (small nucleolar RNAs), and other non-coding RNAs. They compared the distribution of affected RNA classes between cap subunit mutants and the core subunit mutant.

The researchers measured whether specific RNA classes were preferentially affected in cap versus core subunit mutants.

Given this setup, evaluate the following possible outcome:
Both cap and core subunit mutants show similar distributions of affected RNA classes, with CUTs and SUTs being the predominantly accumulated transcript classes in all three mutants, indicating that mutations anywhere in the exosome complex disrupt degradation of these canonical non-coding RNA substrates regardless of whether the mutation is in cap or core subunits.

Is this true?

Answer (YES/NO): NO